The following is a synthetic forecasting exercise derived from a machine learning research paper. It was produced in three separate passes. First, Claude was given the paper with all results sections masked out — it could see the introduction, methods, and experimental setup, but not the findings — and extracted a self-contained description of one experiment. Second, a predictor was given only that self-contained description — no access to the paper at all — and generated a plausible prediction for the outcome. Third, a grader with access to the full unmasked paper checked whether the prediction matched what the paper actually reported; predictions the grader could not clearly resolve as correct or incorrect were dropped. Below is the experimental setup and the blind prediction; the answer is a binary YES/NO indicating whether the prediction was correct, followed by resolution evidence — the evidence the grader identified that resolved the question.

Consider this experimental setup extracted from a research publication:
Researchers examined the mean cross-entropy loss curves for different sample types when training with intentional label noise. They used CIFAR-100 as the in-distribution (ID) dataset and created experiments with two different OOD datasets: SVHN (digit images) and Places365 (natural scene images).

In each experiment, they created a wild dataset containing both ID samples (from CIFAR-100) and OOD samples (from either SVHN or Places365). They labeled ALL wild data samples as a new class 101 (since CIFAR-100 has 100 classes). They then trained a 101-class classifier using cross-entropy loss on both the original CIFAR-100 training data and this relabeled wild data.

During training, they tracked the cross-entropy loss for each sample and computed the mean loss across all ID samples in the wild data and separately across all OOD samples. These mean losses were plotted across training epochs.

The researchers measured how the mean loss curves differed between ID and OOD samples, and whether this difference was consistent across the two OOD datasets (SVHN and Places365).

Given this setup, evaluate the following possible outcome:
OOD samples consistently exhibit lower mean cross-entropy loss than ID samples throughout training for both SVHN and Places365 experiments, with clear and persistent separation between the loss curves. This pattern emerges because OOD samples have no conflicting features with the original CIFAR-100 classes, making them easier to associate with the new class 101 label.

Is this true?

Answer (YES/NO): YES